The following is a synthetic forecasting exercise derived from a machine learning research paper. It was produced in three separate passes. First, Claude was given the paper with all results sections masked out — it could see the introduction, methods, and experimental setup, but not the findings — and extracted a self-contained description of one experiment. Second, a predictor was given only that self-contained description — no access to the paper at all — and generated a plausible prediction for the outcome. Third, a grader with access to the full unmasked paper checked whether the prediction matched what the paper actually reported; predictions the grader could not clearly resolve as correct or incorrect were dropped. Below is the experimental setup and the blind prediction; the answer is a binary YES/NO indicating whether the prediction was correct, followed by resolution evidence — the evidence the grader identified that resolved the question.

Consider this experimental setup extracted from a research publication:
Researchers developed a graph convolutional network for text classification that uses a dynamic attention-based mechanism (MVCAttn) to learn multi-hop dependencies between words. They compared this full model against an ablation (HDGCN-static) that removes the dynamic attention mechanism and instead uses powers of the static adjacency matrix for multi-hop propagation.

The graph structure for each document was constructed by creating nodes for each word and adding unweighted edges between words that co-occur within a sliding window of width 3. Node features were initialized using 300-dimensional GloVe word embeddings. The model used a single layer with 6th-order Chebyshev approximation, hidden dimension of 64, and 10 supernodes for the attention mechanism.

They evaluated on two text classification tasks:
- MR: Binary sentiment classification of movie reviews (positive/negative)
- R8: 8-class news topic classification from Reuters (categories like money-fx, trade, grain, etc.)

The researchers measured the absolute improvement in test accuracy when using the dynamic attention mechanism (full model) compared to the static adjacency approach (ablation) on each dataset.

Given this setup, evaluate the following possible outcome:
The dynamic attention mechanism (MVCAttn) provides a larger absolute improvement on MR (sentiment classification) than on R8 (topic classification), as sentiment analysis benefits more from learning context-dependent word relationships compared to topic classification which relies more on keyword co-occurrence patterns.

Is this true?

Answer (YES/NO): YES